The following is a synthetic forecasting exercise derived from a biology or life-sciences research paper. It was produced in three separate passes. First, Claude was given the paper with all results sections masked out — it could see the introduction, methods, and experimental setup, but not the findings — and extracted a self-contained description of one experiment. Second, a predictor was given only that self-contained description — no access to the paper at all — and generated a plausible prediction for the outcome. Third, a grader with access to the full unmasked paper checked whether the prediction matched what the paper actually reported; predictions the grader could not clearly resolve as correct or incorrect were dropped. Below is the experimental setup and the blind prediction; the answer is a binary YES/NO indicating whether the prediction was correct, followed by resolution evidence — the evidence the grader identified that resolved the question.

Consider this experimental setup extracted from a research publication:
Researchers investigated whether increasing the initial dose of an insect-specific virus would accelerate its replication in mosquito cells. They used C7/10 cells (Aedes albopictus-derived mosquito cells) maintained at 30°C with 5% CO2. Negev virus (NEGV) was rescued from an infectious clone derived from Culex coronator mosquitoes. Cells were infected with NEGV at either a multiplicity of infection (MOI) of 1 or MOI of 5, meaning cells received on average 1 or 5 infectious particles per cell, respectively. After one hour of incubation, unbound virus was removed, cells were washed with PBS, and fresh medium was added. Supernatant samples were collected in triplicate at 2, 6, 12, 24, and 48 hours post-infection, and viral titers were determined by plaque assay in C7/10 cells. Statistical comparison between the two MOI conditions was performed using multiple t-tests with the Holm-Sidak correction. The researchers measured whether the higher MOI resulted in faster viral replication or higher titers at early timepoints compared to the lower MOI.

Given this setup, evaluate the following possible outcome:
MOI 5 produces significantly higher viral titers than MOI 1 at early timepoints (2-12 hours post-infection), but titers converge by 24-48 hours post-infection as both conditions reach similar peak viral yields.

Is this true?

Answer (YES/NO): NO